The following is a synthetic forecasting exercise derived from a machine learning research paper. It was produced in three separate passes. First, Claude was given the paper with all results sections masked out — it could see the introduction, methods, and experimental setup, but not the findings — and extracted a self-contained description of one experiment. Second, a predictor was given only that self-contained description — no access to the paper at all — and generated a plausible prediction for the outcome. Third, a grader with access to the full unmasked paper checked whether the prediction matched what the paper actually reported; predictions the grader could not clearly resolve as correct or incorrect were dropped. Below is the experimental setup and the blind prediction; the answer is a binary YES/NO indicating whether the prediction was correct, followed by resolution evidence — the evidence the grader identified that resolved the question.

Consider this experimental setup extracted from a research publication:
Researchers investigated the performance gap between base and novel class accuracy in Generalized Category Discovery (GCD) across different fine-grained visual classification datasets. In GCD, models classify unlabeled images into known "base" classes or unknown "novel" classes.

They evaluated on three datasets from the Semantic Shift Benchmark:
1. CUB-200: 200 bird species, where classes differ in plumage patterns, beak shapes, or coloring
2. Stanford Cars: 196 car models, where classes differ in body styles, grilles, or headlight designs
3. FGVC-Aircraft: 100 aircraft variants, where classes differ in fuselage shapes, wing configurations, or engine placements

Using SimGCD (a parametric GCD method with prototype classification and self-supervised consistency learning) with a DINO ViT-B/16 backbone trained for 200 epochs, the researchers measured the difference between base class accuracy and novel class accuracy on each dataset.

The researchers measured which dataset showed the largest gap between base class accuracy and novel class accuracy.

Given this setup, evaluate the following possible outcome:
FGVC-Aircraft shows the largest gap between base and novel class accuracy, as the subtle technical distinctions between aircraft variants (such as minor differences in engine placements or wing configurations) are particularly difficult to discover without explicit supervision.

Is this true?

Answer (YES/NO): NO